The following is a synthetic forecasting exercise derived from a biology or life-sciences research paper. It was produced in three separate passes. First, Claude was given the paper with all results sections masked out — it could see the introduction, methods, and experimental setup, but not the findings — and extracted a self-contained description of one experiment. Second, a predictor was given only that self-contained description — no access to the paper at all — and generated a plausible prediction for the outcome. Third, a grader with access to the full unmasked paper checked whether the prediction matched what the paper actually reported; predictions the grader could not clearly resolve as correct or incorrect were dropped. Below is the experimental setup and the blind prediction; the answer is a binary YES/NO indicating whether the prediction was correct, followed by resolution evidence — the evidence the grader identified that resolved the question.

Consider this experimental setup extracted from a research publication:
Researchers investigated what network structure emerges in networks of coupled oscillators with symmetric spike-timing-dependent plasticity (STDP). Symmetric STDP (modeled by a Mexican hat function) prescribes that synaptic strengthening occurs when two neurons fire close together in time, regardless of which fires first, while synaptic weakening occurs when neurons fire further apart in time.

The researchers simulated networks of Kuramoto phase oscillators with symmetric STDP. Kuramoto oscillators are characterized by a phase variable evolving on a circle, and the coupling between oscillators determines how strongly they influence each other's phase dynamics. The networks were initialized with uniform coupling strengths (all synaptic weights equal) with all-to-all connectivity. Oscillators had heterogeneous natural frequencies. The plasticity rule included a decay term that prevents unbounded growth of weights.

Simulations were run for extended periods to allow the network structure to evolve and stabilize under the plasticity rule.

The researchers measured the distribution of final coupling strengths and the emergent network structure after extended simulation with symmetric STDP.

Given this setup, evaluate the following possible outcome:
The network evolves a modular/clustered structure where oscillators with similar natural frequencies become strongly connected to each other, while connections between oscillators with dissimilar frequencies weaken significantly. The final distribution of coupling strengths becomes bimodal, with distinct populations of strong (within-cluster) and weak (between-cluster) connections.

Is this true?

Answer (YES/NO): YES